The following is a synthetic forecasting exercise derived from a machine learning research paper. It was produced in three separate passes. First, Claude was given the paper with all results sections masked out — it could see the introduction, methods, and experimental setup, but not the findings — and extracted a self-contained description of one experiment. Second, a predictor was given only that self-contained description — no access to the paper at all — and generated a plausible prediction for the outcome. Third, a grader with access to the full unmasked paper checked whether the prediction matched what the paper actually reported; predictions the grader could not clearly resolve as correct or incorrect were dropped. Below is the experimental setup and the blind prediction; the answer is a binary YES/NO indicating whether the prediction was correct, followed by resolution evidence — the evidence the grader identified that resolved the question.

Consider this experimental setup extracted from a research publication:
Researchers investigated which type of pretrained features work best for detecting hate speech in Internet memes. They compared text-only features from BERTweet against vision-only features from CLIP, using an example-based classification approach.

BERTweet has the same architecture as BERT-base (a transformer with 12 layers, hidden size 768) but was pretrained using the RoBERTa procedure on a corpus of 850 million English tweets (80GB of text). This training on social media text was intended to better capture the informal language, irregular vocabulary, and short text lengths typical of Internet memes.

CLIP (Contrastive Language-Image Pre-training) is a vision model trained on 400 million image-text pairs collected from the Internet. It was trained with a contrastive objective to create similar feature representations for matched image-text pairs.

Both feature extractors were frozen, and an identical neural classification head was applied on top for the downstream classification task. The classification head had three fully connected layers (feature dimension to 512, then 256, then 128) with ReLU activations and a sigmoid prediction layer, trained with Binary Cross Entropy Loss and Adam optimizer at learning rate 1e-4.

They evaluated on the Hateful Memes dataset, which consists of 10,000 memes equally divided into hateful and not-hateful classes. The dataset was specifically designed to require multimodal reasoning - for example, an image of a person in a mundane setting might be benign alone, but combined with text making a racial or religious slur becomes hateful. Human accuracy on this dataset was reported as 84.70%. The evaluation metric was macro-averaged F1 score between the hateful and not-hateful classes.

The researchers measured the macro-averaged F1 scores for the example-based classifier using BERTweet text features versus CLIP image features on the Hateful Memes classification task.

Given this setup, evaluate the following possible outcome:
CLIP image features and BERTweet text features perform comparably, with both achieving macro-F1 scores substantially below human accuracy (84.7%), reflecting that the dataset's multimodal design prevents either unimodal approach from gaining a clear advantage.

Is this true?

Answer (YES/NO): NO